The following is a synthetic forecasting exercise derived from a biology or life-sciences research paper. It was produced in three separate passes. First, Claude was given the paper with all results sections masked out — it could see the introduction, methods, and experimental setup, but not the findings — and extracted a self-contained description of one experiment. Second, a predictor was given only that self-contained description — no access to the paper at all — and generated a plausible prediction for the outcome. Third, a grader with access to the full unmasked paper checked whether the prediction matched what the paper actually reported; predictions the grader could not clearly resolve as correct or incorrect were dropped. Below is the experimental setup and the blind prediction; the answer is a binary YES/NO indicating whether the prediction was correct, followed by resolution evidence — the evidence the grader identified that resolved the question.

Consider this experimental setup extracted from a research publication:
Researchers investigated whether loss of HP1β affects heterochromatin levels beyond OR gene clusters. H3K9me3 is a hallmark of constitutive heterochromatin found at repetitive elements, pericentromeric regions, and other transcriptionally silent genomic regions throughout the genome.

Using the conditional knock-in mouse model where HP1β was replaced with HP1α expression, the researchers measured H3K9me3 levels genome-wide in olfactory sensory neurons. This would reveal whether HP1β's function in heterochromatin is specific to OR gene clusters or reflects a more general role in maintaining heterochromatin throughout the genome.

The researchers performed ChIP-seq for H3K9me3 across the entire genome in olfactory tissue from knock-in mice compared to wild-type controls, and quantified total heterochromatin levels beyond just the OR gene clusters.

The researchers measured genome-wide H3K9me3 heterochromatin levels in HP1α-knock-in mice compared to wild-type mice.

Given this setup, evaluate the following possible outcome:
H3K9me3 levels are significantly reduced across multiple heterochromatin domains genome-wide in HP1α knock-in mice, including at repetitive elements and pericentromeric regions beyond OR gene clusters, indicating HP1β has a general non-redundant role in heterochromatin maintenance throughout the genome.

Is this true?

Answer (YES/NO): NO